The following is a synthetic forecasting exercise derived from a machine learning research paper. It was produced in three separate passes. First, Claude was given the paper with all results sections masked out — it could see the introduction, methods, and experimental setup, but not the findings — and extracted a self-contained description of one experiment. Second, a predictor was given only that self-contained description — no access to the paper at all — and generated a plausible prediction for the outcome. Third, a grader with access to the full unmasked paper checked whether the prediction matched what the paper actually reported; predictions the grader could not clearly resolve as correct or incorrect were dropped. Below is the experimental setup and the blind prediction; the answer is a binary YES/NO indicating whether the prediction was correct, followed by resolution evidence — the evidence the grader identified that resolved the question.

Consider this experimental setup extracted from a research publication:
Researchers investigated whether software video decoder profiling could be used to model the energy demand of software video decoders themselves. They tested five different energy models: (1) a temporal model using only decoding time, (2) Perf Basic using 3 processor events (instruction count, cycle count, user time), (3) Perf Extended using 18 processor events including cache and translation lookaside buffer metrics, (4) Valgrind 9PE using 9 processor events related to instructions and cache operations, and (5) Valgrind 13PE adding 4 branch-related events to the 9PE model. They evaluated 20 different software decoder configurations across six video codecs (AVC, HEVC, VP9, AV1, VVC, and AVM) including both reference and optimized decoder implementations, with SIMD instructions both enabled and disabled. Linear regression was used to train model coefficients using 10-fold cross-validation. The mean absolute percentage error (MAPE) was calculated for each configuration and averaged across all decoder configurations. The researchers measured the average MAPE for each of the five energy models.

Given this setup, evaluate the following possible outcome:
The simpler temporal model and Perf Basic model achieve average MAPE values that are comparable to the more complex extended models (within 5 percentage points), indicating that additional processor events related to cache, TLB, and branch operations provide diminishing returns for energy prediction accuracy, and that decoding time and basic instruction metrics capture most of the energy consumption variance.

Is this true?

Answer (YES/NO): YES